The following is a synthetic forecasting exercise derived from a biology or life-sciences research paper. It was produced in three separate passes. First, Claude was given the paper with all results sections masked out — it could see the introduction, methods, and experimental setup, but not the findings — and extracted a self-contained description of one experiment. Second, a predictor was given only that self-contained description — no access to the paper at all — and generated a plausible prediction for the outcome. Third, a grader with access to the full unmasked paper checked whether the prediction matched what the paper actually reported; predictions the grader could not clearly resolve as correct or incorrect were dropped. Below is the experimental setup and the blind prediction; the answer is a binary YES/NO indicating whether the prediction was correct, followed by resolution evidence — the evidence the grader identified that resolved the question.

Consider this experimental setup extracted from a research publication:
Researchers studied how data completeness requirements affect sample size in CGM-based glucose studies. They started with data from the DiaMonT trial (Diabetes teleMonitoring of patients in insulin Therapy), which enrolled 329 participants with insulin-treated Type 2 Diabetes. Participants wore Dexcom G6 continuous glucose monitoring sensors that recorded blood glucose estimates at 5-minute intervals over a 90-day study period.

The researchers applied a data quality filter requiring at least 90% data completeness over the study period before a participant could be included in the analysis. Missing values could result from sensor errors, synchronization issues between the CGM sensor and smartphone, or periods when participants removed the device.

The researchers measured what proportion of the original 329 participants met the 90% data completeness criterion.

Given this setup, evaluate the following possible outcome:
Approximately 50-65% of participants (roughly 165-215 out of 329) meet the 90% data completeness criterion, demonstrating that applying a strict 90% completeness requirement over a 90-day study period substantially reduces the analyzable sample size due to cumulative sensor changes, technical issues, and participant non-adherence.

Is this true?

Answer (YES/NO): NO